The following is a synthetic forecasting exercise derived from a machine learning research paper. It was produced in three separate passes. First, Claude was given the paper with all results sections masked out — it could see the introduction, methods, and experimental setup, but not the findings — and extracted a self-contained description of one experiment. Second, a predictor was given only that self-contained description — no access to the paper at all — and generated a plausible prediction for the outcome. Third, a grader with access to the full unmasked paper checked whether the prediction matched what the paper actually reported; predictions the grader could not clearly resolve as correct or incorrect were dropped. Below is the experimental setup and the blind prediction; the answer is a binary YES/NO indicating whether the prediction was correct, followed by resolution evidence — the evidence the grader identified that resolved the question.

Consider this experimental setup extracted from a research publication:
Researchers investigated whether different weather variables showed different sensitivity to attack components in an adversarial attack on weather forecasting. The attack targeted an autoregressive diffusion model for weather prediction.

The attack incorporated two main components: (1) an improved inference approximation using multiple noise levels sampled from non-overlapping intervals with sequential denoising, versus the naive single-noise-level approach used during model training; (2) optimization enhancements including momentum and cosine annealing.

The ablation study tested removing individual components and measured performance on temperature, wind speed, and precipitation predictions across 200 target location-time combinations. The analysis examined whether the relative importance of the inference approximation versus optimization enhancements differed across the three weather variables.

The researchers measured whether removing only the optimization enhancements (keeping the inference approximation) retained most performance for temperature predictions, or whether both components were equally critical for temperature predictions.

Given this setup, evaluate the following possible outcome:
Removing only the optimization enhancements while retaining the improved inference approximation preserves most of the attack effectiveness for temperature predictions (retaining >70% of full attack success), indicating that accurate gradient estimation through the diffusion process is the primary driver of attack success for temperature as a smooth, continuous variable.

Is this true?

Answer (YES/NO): YES